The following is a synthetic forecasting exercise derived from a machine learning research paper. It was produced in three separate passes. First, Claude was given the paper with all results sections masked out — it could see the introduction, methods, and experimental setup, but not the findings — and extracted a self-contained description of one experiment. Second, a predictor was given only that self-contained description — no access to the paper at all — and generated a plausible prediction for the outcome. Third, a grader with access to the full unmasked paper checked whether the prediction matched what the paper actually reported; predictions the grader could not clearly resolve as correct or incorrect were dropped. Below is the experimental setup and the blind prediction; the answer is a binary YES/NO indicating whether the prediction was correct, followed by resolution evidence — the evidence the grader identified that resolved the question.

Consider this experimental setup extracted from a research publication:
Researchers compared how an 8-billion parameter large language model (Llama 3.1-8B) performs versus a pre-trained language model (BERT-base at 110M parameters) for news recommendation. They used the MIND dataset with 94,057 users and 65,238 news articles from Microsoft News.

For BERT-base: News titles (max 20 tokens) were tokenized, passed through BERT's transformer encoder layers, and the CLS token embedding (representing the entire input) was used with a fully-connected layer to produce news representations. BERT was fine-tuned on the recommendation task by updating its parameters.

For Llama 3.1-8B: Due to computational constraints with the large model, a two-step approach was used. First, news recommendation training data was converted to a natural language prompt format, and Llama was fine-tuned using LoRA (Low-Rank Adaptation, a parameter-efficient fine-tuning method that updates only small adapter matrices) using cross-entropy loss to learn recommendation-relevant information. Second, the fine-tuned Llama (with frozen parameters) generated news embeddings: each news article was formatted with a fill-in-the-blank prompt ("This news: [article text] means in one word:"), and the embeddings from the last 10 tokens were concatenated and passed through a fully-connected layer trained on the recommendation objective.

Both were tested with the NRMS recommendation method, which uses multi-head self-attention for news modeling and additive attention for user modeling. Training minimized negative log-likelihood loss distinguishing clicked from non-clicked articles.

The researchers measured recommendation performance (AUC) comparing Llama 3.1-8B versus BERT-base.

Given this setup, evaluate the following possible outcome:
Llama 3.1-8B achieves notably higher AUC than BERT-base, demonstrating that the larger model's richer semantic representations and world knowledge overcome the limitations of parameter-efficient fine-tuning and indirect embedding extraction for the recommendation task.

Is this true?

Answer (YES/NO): NO